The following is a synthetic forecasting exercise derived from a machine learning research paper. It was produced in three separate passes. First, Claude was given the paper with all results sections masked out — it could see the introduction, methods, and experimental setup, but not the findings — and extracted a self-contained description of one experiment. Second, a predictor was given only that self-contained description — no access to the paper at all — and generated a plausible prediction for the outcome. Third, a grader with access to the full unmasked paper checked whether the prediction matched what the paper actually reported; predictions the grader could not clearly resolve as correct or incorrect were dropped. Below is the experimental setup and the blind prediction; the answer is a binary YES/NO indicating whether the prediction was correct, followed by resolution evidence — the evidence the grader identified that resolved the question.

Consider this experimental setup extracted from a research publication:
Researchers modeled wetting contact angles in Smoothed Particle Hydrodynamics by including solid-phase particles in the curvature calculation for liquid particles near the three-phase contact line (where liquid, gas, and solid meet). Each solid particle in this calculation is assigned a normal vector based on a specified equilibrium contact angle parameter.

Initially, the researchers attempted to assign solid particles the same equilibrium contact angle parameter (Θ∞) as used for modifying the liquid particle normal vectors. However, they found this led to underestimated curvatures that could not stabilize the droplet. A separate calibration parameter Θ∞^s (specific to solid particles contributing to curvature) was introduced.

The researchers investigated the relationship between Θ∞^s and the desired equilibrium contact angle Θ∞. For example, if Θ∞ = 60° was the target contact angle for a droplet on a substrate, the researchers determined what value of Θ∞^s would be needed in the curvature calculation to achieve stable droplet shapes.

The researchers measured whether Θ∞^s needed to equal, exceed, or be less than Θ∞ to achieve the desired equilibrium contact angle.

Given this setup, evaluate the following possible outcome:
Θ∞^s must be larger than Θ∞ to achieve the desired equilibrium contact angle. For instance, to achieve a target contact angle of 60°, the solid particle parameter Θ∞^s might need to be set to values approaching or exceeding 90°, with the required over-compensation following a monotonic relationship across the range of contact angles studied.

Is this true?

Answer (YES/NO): NO